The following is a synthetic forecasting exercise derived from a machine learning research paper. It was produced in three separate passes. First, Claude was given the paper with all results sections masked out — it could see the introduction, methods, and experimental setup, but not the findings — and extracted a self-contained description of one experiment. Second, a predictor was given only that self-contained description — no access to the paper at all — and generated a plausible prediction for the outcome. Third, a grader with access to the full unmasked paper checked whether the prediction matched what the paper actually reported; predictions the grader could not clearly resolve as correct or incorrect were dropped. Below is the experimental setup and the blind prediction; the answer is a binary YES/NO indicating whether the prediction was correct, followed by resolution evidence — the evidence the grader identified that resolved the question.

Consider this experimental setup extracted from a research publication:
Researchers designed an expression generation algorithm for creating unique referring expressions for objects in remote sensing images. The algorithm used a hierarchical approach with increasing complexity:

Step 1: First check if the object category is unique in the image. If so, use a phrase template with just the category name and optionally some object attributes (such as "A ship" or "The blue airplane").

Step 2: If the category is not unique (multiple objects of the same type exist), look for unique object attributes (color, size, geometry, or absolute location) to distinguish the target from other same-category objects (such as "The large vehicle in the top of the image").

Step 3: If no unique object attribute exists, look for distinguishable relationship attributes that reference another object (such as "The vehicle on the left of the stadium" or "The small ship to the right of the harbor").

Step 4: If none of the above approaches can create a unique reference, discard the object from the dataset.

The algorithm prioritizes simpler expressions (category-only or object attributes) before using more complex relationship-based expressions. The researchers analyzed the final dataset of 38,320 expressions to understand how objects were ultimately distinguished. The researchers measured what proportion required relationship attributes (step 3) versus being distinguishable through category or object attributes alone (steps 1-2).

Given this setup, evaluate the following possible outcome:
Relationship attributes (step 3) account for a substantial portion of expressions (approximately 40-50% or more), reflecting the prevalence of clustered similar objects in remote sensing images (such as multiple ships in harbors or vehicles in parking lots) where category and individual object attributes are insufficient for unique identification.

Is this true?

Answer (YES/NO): NO